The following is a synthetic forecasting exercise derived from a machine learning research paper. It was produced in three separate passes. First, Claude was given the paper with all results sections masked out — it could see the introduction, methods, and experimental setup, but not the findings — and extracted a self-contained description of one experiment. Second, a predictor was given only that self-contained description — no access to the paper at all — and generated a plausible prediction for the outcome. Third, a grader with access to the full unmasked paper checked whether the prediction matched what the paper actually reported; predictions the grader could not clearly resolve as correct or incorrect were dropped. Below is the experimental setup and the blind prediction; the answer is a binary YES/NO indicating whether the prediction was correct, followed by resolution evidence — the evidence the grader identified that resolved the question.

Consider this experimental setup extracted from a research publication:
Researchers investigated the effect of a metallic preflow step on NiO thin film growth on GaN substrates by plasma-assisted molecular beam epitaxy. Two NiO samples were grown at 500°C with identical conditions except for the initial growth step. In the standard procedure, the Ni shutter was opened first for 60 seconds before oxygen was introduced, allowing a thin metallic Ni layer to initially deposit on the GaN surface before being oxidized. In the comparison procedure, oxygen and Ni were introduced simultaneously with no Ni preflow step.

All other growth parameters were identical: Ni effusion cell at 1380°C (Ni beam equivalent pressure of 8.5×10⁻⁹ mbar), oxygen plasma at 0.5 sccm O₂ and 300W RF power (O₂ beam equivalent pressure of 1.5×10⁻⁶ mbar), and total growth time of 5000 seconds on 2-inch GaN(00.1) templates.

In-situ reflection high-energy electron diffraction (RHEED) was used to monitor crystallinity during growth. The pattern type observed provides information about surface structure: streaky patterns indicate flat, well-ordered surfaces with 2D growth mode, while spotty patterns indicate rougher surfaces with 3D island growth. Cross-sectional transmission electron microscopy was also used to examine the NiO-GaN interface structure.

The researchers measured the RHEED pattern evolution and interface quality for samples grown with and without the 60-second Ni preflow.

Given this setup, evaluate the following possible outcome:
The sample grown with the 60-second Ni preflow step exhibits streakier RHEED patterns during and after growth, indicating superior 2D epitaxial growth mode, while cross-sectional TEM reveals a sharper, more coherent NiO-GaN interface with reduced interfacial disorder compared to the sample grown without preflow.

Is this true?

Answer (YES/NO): NO